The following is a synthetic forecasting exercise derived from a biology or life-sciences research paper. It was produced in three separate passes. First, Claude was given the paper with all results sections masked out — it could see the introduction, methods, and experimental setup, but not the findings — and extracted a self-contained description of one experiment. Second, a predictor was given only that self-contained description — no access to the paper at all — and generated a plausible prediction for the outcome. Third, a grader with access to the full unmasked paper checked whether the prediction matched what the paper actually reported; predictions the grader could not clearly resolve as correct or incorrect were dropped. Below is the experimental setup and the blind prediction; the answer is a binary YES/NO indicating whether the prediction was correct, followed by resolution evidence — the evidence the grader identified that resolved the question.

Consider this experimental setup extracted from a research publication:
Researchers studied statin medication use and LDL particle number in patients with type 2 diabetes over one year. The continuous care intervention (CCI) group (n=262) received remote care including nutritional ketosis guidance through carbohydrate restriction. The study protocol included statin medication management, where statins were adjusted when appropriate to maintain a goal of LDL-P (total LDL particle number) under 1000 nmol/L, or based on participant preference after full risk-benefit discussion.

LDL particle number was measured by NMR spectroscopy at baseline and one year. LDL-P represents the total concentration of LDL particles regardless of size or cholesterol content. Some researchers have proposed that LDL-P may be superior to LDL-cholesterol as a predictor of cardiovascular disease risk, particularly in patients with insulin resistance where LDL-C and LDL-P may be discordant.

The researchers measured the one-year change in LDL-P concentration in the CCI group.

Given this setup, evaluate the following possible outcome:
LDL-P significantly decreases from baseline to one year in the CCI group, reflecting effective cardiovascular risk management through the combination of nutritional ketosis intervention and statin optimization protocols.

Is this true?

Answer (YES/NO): NO